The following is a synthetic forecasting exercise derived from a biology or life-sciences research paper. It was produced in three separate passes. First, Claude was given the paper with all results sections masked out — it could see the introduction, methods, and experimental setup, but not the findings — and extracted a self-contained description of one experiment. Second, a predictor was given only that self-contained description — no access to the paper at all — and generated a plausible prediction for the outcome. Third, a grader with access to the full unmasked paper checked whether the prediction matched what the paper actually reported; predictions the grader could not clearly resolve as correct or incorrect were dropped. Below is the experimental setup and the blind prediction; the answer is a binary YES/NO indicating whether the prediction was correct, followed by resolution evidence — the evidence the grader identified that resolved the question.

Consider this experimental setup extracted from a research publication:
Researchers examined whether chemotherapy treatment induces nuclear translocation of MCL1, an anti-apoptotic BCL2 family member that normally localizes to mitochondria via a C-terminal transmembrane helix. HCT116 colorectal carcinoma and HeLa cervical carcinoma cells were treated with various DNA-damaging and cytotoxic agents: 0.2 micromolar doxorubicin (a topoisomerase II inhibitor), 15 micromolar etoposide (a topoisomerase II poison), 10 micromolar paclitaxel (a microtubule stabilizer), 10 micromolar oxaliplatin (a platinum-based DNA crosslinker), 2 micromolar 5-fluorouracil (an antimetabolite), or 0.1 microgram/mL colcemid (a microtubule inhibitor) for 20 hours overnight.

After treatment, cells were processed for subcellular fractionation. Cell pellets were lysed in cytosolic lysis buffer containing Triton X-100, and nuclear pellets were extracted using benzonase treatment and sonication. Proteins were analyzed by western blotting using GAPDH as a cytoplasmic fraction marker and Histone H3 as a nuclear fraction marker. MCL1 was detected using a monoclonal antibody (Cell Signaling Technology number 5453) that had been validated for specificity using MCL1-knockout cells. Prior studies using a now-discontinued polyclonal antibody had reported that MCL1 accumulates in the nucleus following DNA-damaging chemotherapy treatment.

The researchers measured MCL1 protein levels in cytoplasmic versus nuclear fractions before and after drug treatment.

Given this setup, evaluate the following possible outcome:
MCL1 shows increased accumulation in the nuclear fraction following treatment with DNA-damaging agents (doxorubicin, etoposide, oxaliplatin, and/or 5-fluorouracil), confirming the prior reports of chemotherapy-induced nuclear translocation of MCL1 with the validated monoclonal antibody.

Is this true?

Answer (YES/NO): NO